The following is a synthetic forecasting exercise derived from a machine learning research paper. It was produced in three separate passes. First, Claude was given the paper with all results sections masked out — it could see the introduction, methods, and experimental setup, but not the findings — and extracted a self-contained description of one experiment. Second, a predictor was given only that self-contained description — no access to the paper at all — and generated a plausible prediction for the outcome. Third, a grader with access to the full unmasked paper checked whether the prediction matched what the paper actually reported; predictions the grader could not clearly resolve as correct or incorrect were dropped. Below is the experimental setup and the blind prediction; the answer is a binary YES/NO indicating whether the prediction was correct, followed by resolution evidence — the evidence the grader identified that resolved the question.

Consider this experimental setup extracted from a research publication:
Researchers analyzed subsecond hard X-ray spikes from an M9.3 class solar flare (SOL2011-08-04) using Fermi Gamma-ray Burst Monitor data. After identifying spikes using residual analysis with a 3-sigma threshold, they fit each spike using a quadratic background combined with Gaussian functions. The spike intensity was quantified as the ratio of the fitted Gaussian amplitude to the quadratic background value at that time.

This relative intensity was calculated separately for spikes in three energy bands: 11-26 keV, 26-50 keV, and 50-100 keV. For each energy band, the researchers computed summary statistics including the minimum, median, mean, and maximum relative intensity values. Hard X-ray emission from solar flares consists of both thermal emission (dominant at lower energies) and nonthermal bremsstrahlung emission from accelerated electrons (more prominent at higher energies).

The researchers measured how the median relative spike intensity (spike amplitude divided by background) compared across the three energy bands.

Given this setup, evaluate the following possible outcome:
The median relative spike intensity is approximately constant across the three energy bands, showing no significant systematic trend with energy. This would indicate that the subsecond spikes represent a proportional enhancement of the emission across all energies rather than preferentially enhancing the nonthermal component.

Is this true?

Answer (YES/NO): NO